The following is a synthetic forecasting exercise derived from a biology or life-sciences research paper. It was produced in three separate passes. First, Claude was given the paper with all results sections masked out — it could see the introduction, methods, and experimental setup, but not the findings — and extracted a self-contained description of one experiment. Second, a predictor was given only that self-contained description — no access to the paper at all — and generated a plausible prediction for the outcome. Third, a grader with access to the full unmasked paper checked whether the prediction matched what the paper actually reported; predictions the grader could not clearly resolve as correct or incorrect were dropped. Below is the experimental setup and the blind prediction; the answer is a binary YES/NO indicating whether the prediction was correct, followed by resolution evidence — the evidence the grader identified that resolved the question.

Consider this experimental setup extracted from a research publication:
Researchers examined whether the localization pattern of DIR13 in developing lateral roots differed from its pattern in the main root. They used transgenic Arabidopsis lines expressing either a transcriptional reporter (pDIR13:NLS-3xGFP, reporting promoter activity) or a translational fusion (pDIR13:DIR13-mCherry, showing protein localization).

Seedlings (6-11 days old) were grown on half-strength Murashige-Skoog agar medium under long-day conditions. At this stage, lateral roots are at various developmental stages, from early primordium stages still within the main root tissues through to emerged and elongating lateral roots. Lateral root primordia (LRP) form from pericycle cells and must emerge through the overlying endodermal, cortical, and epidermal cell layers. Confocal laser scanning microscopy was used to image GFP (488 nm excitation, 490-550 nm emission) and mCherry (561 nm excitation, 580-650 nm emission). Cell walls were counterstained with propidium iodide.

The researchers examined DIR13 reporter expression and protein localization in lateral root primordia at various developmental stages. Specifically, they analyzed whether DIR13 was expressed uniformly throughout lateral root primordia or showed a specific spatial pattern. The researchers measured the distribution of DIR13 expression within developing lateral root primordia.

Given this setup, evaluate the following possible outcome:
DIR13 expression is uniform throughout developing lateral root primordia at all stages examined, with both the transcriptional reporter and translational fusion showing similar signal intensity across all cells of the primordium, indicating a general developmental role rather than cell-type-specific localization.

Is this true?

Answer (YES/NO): NO